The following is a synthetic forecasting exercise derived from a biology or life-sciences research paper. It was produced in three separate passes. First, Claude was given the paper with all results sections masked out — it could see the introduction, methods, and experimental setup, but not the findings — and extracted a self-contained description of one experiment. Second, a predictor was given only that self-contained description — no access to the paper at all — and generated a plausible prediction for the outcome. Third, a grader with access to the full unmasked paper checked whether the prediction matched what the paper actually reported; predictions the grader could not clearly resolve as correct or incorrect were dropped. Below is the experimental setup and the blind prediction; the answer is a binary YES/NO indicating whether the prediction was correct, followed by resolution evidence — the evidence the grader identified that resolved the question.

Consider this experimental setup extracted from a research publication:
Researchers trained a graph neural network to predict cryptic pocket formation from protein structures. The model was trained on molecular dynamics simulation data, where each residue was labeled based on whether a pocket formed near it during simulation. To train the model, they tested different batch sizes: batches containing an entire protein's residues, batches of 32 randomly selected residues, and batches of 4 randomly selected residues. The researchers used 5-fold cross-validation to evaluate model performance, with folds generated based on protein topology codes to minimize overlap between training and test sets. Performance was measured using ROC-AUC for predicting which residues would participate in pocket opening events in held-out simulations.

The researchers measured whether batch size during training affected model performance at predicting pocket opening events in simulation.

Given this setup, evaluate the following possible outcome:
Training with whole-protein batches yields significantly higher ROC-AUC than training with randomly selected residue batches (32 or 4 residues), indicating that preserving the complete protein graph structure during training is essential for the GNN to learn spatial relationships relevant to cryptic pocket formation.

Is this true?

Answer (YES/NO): NO